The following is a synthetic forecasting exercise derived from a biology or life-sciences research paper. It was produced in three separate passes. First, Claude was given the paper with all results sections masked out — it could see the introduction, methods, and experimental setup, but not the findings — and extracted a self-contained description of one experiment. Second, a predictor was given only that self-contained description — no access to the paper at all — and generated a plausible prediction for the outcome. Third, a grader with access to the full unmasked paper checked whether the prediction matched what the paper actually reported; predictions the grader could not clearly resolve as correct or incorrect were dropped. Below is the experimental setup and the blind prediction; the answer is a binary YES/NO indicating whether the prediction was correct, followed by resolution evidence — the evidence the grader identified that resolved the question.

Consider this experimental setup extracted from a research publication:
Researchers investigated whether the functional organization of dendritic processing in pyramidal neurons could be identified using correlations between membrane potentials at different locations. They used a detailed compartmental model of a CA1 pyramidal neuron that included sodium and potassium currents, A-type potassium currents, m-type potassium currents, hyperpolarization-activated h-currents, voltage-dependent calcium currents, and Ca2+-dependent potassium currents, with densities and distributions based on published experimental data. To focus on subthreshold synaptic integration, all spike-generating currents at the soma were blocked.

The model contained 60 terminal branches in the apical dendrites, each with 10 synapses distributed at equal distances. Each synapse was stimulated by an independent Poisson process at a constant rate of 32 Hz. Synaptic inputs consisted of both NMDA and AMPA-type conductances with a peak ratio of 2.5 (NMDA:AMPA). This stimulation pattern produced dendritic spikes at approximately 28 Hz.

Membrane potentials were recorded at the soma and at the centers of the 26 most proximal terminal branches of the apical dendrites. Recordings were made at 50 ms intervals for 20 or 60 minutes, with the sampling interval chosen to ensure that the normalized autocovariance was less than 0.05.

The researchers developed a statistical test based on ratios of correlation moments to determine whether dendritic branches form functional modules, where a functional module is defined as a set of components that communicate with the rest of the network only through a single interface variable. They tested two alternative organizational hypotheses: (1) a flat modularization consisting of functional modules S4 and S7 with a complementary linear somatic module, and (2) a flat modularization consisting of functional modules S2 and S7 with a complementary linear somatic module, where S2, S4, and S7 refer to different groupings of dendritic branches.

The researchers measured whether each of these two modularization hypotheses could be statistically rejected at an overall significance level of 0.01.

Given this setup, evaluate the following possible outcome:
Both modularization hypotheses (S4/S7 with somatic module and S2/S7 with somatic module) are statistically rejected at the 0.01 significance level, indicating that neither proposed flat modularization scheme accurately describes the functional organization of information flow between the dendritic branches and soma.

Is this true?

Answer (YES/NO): NO